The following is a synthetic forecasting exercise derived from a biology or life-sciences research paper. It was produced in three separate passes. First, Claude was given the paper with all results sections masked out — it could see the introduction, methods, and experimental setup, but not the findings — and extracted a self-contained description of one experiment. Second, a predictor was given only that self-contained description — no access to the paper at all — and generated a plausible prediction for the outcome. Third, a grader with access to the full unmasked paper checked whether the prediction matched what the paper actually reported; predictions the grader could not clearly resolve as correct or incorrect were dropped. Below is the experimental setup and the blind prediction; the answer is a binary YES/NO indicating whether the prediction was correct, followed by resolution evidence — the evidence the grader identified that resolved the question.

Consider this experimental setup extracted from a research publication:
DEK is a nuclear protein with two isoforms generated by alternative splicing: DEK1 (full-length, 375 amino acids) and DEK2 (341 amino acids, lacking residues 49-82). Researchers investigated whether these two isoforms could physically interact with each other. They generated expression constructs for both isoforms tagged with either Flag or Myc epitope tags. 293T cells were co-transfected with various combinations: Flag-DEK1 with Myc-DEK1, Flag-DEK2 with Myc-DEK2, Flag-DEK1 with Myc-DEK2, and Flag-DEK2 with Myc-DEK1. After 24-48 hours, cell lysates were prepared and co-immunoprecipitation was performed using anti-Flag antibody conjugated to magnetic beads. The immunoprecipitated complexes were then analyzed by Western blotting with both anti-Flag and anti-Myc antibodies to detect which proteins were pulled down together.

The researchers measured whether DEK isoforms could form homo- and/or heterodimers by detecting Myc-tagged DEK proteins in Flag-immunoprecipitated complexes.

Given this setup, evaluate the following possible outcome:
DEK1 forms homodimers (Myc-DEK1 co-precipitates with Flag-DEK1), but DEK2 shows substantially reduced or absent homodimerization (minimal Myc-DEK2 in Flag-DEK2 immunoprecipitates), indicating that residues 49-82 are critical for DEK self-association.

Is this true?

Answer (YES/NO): YES